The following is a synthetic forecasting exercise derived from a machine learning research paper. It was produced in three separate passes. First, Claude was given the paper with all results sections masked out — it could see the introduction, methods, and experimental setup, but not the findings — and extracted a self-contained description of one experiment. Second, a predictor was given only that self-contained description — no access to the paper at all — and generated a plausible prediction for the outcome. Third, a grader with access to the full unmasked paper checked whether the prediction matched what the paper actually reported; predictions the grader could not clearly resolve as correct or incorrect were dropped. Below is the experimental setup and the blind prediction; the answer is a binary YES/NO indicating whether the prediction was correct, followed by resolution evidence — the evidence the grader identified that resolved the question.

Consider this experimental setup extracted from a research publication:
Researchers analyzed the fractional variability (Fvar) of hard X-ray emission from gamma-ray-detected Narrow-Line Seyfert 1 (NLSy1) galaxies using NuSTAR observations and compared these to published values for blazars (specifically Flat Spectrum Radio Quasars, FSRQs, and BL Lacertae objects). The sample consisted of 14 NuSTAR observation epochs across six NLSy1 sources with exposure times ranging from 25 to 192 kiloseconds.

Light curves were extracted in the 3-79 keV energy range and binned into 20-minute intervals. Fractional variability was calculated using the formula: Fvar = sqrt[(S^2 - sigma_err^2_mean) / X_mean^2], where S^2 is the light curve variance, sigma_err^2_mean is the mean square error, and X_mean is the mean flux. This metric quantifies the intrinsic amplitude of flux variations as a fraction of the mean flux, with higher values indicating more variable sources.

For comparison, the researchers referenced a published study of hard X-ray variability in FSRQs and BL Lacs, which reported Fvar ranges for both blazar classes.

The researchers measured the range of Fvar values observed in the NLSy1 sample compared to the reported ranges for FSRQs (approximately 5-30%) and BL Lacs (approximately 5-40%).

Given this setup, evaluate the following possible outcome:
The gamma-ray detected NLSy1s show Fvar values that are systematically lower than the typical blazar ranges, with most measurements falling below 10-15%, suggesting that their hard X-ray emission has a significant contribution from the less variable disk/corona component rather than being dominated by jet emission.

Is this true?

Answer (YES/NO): NO